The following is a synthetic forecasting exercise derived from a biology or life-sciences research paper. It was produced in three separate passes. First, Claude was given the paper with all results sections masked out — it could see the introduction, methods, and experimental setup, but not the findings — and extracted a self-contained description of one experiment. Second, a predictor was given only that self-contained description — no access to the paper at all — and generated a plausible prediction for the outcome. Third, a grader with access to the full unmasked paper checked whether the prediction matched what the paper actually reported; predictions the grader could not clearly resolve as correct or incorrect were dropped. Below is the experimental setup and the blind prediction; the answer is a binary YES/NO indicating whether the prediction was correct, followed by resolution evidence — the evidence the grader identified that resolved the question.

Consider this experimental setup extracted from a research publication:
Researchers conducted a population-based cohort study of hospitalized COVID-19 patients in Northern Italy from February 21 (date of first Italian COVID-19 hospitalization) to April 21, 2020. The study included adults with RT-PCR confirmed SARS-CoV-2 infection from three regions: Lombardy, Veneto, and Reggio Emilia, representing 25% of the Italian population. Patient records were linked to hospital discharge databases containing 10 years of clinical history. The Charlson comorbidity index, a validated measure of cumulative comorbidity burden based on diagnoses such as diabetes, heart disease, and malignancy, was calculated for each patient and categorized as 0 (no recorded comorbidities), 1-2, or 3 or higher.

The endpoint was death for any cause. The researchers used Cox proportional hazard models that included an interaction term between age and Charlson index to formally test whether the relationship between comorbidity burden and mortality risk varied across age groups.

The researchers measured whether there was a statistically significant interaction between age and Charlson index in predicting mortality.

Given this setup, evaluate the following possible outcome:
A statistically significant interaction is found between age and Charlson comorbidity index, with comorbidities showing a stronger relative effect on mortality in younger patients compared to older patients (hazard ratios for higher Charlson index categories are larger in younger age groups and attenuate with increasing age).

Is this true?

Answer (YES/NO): YES